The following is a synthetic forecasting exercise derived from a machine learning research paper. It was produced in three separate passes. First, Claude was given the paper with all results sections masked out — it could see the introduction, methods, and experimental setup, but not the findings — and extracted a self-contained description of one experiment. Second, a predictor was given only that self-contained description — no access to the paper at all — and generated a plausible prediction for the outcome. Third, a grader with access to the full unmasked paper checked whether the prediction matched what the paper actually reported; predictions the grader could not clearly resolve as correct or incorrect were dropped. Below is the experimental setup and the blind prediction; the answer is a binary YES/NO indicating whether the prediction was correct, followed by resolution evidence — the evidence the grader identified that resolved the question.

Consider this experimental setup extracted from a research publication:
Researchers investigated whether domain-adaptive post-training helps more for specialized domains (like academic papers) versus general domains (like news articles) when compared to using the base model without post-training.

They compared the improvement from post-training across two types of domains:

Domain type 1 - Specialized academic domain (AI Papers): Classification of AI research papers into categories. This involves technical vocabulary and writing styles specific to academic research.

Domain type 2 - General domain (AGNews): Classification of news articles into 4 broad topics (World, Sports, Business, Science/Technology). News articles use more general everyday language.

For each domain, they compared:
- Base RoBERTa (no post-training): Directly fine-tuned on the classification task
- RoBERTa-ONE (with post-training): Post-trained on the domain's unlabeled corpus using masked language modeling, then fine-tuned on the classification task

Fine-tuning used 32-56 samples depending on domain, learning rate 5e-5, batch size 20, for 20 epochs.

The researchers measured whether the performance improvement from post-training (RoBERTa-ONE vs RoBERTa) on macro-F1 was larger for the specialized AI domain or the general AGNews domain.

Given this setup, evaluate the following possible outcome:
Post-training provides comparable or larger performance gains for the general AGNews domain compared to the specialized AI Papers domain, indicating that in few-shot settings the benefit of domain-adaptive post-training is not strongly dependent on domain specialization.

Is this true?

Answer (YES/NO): NO